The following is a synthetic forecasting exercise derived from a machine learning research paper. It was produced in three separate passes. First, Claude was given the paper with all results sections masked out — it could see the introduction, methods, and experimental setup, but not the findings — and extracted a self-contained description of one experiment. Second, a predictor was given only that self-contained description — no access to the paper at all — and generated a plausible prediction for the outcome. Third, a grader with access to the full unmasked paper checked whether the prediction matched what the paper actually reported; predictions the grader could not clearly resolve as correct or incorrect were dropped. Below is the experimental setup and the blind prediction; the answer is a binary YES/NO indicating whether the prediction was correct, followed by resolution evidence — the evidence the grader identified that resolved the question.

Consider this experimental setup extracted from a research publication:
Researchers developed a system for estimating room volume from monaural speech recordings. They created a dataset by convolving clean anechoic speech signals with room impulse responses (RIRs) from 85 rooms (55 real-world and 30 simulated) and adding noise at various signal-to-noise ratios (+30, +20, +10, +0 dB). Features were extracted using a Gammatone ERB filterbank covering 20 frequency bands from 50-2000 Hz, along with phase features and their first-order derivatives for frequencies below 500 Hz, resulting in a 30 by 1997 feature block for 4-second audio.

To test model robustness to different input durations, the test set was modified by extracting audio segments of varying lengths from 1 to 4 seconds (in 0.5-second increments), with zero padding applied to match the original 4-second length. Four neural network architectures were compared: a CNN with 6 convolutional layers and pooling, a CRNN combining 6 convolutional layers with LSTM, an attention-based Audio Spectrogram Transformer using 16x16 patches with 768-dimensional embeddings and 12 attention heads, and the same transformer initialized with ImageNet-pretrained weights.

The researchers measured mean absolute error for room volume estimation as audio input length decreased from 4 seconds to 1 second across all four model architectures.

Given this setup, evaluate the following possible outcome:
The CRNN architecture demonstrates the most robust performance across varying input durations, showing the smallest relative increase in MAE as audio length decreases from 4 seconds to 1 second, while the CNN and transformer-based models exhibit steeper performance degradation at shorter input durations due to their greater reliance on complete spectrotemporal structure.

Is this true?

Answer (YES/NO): NO